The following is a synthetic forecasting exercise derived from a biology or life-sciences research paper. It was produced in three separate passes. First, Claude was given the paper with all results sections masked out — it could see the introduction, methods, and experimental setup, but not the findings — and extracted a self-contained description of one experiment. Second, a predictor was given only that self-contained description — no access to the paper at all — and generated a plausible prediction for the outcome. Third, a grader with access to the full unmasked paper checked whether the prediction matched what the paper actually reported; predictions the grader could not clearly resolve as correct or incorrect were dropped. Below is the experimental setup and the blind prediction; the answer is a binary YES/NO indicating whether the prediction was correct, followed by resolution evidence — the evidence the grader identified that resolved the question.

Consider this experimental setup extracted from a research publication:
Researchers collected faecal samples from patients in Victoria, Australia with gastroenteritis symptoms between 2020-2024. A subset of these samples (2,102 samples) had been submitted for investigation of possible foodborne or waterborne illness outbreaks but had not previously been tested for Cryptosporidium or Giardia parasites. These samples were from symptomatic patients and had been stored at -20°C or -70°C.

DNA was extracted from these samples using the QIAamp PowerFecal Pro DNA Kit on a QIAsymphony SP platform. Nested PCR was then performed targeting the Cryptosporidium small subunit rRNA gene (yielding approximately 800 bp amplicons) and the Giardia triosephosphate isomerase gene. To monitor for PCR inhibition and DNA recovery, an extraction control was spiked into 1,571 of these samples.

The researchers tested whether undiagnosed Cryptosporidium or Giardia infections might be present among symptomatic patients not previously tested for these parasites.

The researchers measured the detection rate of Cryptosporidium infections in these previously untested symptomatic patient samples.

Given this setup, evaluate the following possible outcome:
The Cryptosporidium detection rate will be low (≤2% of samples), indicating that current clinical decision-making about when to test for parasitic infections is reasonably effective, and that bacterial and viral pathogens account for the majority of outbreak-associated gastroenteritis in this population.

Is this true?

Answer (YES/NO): NO